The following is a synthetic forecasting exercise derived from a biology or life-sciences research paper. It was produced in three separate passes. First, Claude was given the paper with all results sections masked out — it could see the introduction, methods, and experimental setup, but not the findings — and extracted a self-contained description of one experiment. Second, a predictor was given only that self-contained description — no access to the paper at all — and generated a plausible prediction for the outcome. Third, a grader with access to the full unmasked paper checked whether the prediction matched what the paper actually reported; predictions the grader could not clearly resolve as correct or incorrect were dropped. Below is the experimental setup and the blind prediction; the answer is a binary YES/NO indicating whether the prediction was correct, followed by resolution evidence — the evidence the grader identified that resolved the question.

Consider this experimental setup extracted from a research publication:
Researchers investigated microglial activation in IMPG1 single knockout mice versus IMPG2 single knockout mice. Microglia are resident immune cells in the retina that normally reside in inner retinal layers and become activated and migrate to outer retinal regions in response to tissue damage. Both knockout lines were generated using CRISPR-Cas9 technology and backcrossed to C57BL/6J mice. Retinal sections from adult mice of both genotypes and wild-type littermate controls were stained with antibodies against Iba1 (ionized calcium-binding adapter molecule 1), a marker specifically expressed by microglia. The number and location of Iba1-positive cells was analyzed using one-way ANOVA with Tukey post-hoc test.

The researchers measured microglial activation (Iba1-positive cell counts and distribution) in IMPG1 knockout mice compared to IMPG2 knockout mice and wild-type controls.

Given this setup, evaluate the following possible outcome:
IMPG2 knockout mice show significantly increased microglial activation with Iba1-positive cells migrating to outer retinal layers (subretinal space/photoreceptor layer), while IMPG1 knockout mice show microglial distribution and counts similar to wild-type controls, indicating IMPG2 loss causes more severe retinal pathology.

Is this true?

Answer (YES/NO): YES